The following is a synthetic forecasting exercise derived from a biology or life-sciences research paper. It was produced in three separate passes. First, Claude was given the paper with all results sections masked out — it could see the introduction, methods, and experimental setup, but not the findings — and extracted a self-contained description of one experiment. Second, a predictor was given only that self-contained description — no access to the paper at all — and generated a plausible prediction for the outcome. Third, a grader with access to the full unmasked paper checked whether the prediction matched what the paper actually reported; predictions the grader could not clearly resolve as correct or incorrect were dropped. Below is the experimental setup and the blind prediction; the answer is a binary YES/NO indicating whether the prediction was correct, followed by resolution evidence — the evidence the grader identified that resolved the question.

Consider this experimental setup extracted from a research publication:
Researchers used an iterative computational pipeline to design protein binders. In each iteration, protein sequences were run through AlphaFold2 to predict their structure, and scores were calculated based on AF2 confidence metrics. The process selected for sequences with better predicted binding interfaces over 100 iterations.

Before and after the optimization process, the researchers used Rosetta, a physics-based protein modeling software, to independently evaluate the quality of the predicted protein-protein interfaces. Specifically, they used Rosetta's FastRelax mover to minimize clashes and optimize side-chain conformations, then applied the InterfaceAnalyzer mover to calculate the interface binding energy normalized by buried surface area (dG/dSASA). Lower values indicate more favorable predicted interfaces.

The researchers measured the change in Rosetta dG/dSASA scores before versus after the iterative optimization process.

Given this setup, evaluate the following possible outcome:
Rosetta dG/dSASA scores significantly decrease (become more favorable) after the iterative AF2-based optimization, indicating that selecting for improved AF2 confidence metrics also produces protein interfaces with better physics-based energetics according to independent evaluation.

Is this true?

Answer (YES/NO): YES